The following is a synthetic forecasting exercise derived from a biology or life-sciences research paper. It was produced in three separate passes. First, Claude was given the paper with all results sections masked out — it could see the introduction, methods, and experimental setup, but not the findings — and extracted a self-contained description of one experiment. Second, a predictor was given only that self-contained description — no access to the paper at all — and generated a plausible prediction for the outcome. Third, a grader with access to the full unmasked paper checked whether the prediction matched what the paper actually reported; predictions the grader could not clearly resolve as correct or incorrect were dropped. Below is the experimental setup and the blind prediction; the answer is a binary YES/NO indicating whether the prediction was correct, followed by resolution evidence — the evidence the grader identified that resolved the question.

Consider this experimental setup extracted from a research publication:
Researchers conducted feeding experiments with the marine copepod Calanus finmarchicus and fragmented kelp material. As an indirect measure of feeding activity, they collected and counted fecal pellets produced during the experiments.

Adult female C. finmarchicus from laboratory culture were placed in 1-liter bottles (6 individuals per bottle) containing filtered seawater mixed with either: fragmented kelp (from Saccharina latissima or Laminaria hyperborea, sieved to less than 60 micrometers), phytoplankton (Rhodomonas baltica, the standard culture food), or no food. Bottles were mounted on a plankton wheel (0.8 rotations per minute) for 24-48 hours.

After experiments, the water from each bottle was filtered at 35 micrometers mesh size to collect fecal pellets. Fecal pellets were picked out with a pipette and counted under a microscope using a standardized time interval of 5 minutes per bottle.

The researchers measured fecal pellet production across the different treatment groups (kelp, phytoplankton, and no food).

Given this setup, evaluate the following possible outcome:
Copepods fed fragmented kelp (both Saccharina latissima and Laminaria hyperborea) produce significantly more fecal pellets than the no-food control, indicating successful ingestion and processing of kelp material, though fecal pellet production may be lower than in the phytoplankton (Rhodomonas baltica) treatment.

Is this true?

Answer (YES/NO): NO